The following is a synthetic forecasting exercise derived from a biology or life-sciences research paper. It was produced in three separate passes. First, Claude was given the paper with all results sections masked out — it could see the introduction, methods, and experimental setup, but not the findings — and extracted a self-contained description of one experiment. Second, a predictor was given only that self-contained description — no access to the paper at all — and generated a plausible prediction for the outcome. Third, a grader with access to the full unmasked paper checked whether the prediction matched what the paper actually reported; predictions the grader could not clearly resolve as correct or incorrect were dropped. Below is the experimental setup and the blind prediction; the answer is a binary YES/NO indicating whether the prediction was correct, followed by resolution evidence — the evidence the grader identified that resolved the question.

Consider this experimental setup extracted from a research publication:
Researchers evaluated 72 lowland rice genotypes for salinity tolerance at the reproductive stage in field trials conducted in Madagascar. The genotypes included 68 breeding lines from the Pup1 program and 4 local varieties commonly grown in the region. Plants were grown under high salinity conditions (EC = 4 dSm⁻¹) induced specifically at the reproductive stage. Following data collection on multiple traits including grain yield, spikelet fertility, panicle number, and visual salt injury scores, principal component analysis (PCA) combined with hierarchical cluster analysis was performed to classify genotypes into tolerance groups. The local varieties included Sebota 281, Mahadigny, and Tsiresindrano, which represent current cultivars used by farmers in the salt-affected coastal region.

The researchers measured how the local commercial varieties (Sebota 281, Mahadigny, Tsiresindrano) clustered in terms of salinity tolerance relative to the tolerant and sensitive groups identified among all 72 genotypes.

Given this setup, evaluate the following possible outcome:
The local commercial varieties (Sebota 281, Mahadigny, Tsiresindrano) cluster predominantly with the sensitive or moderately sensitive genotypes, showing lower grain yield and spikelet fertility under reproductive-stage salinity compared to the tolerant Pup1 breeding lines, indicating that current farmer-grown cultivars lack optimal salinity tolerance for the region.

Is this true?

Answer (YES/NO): YES